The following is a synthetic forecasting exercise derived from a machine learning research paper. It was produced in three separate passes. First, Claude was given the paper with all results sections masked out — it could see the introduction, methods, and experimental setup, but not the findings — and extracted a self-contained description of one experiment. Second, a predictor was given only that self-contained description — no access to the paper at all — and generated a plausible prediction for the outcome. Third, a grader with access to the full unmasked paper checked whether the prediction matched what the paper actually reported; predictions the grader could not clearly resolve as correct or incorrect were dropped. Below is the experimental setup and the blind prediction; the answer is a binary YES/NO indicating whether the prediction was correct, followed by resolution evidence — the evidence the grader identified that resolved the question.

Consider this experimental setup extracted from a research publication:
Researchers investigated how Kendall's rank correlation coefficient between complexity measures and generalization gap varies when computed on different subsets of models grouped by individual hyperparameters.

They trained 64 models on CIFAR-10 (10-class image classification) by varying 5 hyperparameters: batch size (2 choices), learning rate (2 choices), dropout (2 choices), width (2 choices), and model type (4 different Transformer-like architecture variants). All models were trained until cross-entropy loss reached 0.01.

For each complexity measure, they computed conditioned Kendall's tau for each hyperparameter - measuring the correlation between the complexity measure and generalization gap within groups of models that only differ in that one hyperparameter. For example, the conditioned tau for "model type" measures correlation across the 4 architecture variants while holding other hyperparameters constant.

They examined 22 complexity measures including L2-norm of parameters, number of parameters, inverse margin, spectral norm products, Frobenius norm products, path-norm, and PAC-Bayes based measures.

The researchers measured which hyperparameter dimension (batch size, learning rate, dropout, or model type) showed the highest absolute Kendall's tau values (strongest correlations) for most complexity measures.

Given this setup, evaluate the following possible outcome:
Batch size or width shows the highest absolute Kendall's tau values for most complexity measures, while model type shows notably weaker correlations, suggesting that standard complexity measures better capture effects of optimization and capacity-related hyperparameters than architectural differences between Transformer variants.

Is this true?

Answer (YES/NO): NO